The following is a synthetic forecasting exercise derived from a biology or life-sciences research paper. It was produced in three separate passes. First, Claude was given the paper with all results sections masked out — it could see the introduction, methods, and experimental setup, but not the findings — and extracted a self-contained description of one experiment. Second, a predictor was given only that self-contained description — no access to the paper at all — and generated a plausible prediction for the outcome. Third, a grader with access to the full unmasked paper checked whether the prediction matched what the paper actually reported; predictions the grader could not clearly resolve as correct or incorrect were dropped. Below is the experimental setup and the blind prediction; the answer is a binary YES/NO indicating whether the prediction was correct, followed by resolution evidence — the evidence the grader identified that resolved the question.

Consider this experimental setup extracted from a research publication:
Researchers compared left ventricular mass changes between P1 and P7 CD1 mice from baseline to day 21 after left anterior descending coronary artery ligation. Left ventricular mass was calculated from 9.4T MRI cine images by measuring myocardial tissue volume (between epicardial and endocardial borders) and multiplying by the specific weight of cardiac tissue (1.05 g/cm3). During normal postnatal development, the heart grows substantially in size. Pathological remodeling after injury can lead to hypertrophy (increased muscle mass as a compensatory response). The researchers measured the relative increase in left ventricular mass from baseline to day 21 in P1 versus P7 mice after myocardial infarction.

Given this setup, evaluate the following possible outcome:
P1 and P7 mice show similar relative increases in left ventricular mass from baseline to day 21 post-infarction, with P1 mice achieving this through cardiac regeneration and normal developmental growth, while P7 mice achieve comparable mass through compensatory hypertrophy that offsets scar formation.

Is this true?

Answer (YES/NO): NO